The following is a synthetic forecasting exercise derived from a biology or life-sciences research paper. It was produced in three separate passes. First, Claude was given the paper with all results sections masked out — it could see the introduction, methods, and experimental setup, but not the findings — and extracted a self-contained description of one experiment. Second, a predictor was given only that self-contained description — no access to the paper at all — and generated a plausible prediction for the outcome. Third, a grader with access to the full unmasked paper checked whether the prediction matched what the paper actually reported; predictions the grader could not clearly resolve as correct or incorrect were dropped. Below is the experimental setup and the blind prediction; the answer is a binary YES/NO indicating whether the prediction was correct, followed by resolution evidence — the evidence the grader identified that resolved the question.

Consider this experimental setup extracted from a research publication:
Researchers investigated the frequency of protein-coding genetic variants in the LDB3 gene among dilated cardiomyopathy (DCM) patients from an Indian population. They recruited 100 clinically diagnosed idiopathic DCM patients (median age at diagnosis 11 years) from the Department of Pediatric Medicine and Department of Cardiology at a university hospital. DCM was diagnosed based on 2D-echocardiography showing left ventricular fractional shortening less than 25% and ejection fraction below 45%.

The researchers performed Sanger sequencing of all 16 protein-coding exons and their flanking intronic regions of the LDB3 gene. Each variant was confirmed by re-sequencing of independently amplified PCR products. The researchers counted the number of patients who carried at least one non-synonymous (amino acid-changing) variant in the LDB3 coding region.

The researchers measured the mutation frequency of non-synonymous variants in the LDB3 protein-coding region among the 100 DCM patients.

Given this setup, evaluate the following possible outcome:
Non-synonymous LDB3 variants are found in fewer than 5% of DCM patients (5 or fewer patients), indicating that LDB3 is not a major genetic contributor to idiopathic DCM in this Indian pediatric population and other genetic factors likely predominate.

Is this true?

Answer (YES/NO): NO